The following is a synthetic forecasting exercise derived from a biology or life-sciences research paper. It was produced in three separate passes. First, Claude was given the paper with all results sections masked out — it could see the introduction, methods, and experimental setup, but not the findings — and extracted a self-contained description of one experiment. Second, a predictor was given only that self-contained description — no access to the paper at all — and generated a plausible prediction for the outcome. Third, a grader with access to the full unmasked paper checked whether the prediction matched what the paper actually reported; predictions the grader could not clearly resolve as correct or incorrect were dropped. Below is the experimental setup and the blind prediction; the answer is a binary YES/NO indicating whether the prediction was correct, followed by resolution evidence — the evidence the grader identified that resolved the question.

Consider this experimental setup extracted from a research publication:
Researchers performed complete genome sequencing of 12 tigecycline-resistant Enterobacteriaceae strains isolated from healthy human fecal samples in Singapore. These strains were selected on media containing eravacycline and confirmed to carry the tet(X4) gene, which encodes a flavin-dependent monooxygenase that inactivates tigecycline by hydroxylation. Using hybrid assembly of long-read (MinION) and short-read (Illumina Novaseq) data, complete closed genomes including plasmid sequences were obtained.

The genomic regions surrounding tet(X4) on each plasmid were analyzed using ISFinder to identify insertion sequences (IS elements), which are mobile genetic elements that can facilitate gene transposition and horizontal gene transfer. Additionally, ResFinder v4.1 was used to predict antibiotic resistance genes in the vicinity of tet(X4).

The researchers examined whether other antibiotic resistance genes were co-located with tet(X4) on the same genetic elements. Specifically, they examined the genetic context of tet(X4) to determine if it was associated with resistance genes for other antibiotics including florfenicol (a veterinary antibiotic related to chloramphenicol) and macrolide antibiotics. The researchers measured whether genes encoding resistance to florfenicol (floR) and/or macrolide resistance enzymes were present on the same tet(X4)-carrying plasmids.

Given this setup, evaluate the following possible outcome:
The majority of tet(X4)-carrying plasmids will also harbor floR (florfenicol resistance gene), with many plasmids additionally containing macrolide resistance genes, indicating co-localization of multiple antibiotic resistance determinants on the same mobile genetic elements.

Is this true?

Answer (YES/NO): YES